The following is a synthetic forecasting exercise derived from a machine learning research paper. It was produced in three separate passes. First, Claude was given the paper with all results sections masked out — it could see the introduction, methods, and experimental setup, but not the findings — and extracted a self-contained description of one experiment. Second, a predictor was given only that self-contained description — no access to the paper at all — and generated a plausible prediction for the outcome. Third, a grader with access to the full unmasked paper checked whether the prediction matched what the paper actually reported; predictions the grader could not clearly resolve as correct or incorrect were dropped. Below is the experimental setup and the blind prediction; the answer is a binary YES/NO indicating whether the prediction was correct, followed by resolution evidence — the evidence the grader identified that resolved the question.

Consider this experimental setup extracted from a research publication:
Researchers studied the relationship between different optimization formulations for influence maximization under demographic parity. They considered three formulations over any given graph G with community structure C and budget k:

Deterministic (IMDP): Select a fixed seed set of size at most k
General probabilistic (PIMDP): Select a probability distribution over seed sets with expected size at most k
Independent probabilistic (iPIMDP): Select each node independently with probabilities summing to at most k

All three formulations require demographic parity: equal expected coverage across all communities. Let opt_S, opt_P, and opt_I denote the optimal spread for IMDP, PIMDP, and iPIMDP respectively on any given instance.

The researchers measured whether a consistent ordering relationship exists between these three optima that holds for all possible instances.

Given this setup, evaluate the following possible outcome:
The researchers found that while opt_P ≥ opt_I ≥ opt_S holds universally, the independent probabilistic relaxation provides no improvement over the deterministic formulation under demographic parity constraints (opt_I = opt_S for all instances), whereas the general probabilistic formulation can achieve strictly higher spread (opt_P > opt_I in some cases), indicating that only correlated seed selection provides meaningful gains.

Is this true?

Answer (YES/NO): NO